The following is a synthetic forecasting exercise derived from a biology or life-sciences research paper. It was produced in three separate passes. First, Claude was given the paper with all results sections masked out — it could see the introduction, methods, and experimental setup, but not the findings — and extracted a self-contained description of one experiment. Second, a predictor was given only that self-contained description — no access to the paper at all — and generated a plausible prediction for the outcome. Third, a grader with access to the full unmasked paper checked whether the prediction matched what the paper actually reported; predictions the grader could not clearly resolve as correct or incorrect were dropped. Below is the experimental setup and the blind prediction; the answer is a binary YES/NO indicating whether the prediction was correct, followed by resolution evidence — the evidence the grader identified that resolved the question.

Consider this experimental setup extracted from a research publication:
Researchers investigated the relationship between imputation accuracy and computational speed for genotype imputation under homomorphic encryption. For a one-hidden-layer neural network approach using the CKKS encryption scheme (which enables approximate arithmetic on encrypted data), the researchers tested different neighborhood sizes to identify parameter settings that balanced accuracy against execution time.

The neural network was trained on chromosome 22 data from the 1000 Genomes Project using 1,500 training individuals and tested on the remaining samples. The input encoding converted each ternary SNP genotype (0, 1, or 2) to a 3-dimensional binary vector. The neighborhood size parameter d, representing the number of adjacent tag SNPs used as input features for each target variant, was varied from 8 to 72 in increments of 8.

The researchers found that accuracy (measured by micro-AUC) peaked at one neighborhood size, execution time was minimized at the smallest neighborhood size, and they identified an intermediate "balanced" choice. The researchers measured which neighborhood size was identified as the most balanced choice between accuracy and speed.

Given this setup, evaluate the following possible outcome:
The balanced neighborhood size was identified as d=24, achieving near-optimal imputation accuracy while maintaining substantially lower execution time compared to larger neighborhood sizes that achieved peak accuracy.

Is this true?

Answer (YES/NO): YES